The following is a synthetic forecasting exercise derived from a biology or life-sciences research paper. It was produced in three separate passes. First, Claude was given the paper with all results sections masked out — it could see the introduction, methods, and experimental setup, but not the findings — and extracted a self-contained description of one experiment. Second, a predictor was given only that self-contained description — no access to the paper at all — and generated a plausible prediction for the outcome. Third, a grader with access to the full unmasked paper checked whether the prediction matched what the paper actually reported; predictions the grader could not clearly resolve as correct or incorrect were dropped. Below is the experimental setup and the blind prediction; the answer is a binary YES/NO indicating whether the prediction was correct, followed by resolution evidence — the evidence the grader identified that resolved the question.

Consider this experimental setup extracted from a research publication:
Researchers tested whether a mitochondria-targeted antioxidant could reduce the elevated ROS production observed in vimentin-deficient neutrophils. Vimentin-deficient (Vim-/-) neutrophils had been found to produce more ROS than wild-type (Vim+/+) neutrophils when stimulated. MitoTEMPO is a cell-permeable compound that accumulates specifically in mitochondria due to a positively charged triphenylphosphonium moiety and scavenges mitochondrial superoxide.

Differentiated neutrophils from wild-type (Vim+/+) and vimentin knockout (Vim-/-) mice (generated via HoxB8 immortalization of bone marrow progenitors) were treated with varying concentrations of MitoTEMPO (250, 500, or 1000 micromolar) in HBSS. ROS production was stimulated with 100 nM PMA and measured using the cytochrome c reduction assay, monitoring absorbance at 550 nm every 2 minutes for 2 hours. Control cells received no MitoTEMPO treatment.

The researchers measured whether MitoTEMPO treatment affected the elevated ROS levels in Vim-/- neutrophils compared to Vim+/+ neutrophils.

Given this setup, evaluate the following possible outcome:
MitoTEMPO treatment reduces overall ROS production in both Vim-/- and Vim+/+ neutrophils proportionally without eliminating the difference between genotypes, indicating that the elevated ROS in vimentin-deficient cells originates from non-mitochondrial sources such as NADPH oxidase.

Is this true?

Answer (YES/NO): NO